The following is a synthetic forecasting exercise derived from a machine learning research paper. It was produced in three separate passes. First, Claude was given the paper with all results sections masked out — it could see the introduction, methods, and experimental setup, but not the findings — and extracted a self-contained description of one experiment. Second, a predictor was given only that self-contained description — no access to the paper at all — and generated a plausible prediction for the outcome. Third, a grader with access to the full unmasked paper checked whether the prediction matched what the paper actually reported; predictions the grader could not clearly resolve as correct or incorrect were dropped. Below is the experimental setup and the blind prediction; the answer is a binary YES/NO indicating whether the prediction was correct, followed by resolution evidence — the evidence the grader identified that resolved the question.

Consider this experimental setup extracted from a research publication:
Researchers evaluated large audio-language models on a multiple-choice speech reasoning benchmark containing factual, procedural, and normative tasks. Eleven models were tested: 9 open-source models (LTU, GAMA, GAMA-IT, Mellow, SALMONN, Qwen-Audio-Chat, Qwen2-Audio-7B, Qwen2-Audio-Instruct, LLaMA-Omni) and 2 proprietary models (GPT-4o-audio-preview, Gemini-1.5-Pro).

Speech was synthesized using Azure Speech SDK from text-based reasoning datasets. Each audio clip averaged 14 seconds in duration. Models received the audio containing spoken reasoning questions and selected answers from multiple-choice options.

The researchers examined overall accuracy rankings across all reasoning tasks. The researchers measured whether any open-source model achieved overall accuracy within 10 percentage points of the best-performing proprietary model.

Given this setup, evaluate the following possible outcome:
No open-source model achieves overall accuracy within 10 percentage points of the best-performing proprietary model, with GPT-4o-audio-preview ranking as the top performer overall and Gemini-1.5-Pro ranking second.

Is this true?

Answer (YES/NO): NO